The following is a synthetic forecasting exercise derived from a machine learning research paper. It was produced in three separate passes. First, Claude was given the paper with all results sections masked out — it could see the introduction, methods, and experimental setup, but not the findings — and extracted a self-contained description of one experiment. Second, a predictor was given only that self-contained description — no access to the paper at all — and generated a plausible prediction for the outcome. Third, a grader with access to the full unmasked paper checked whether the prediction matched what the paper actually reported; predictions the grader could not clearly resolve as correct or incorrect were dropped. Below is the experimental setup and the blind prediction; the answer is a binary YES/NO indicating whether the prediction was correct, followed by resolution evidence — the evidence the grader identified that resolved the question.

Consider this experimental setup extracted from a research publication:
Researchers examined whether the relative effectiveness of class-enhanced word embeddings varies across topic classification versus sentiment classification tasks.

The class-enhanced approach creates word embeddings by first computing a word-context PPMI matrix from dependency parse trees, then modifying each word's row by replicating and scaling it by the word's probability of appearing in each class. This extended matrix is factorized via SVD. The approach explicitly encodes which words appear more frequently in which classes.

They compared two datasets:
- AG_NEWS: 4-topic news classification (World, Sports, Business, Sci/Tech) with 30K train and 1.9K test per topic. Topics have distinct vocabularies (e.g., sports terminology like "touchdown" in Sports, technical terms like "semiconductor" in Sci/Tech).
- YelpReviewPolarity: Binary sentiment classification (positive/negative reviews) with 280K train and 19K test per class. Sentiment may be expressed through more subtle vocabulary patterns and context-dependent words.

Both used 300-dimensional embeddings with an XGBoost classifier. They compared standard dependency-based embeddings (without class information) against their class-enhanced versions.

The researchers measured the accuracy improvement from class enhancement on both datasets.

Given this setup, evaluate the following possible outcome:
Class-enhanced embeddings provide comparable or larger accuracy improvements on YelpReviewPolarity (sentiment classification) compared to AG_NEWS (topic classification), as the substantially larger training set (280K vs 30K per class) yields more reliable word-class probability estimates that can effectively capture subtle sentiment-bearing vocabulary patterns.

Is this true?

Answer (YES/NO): YES